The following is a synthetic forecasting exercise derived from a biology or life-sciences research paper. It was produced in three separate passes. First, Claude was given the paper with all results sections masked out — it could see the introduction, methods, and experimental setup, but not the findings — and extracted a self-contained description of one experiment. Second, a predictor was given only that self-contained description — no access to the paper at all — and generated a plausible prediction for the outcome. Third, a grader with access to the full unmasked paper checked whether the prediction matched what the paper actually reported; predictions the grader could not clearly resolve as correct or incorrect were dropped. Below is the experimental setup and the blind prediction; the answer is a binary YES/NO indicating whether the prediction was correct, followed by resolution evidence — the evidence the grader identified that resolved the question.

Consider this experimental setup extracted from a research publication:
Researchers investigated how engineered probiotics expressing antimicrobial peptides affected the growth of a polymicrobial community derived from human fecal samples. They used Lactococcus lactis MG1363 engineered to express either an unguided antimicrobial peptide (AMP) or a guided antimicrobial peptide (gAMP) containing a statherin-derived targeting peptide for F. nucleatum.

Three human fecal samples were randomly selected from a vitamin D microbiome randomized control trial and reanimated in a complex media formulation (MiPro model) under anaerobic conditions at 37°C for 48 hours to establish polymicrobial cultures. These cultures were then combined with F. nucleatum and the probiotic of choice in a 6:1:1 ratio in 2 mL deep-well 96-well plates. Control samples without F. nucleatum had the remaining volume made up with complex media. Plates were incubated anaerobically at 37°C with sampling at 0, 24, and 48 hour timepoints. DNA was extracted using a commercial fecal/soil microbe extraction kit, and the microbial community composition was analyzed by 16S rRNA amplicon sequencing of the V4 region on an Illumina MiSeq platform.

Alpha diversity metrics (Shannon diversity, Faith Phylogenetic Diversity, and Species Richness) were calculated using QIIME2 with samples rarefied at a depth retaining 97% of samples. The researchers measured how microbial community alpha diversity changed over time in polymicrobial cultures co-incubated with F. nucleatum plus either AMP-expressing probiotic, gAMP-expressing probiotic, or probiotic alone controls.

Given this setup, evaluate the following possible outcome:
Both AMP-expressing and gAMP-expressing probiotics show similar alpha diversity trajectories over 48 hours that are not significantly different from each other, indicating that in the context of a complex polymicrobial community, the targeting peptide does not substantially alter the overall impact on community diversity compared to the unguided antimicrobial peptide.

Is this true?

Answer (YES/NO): NO